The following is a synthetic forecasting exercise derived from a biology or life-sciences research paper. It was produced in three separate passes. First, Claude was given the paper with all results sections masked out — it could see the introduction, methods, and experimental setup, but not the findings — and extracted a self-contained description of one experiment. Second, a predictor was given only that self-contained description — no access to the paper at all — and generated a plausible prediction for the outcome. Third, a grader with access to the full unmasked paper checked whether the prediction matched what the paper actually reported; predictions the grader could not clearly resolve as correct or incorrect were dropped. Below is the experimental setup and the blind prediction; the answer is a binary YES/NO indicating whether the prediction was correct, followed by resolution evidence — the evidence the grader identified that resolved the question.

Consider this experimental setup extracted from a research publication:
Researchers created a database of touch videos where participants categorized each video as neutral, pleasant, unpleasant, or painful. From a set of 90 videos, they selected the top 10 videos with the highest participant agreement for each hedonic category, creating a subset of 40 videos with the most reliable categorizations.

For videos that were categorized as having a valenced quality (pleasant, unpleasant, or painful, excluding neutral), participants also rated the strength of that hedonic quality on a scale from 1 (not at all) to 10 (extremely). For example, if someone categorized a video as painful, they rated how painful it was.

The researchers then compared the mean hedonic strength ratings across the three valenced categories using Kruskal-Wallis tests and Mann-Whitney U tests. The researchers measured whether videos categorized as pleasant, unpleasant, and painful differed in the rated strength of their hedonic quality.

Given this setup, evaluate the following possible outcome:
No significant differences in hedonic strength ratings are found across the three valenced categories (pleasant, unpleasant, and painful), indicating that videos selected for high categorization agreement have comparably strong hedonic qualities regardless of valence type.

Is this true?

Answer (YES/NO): NO